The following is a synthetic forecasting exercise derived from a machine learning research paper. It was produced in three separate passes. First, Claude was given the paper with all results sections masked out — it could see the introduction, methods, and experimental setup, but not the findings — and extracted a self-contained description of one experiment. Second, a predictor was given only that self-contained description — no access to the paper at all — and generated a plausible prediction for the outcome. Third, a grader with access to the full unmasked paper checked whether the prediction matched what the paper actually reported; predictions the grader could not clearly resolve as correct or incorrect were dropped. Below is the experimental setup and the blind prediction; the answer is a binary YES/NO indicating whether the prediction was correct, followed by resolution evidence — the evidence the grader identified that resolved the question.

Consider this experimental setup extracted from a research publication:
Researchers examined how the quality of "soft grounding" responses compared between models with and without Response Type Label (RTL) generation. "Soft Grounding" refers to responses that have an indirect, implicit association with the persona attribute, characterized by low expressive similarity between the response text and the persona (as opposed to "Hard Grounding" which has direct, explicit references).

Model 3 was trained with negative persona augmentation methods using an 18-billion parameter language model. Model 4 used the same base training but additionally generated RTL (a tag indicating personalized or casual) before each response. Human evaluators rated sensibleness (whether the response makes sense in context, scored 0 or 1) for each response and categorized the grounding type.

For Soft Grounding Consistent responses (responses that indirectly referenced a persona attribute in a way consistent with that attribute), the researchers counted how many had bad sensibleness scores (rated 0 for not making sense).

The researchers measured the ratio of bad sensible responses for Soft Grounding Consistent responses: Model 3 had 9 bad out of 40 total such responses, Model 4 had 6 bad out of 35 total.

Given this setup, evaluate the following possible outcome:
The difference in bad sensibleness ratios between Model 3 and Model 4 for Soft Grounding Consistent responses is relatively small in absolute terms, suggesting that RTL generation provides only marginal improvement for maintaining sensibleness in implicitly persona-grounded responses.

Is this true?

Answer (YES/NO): NO